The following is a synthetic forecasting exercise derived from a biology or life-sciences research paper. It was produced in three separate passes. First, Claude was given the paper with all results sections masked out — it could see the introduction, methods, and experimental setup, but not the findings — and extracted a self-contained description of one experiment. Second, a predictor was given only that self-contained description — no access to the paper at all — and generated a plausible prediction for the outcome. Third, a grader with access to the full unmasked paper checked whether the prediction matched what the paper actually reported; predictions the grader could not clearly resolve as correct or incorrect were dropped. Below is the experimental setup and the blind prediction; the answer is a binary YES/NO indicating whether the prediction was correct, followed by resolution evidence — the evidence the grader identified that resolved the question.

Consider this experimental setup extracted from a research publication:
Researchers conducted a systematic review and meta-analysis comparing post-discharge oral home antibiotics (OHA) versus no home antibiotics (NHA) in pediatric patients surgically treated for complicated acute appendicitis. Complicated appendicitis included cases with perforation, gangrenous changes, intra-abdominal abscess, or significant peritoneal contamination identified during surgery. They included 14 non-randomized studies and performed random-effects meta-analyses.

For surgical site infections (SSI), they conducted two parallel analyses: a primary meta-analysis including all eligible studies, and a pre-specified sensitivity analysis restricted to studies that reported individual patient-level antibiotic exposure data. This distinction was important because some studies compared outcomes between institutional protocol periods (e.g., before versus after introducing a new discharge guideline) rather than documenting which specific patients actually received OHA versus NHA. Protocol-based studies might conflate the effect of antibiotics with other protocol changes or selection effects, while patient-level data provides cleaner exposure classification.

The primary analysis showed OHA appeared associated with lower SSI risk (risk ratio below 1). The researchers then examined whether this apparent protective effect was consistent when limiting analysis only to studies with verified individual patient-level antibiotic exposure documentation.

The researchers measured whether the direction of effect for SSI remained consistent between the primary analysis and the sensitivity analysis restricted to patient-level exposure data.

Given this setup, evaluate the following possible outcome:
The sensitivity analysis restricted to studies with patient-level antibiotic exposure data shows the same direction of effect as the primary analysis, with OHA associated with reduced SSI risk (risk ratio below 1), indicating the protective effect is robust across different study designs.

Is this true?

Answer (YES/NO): NO